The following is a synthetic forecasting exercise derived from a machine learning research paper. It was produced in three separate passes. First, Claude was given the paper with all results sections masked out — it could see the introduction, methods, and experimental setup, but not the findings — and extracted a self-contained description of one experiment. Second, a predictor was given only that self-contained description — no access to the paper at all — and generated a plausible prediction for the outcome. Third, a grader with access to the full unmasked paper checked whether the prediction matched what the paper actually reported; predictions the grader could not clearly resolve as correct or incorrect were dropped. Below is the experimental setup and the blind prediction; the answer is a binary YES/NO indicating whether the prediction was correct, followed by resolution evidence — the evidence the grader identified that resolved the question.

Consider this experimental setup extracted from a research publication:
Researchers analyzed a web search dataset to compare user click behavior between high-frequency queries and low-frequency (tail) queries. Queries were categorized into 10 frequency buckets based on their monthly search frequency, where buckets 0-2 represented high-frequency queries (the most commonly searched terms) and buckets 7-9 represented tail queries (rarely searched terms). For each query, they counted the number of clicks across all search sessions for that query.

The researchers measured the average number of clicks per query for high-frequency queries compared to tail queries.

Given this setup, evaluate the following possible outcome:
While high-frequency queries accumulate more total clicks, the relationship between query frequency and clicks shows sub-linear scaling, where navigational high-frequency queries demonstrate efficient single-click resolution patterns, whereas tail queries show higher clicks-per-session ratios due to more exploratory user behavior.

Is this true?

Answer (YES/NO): NO